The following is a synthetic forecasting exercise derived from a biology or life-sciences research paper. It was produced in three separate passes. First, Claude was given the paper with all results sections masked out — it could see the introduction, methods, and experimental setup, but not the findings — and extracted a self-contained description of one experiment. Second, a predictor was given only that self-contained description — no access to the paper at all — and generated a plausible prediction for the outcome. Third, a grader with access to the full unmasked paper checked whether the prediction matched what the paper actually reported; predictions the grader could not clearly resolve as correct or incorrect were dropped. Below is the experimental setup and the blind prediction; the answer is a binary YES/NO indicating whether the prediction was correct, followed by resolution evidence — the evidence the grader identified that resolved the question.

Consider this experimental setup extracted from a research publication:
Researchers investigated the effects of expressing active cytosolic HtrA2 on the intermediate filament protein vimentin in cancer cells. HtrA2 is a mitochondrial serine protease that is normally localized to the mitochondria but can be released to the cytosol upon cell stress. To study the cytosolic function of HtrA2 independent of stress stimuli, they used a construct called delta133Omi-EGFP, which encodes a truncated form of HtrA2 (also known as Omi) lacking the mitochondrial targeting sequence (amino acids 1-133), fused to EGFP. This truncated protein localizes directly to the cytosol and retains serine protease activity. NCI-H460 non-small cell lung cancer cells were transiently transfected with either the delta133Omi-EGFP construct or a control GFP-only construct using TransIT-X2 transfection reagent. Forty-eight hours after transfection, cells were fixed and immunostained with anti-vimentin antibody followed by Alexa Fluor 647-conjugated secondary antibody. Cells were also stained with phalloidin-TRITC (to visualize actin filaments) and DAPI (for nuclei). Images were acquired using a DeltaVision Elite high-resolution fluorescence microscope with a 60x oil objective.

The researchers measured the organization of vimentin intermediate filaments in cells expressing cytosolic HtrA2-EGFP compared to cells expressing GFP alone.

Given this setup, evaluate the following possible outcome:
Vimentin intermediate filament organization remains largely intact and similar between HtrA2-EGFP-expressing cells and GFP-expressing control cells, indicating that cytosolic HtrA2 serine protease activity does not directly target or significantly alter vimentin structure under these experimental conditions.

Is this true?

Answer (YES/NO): NO